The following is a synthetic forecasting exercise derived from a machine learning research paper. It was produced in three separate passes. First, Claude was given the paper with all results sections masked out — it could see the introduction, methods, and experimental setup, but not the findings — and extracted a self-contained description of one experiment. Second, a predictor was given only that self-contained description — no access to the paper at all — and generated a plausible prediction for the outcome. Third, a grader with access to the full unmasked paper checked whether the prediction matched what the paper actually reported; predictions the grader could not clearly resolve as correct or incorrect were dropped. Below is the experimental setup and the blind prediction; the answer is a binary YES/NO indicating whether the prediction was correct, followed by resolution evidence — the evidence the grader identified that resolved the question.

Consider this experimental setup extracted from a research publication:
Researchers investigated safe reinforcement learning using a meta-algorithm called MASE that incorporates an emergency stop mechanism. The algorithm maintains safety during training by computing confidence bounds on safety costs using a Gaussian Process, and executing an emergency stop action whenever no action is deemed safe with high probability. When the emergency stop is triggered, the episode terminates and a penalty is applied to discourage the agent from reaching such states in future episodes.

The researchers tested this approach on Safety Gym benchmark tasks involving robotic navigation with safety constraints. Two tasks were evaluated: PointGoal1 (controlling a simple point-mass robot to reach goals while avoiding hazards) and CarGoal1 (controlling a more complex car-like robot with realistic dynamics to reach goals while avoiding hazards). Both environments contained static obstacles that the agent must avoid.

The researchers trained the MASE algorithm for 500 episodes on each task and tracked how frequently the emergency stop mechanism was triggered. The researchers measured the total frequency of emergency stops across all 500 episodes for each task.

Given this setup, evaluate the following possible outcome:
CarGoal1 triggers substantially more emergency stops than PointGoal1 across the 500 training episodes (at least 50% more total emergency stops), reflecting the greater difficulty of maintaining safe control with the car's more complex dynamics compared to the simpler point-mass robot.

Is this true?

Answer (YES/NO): YES